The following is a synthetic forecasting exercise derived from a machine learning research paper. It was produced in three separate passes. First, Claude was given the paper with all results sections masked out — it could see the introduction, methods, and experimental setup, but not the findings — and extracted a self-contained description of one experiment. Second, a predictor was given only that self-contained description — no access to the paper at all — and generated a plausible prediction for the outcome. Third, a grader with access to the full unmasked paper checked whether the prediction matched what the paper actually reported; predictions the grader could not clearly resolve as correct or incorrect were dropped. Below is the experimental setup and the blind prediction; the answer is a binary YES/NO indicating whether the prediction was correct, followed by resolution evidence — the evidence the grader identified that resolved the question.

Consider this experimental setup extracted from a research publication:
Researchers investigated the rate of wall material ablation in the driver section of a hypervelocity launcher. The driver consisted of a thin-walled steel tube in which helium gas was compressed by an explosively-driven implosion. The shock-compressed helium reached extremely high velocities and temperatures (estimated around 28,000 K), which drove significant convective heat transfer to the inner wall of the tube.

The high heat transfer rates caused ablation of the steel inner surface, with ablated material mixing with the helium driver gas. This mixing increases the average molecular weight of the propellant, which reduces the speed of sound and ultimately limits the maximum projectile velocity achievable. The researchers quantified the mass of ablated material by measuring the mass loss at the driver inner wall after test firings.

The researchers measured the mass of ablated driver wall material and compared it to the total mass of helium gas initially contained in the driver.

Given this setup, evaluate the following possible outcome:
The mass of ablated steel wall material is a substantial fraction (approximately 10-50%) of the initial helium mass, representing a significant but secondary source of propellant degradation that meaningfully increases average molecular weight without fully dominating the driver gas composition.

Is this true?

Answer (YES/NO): NO